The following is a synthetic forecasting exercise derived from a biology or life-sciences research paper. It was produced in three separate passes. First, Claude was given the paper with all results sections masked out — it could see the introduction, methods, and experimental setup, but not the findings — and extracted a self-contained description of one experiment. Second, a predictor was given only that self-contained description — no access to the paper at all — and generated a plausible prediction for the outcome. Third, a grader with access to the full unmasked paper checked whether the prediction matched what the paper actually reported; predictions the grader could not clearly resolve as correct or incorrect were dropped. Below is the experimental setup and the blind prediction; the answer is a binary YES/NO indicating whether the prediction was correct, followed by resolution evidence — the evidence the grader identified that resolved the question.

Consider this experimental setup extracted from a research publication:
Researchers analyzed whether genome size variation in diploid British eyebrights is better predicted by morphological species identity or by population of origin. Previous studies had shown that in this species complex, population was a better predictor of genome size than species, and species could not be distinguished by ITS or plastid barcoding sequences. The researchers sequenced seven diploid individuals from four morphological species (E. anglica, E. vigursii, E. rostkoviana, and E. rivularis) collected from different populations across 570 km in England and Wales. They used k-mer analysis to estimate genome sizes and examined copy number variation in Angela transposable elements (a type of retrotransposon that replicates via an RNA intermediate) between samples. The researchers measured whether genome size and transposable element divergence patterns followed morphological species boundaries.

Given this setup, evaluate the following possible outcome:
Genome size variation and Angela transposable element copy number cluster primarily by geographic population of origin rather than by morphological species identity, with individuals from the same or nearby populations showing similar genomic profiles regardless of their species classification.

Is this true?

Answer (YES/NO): NO